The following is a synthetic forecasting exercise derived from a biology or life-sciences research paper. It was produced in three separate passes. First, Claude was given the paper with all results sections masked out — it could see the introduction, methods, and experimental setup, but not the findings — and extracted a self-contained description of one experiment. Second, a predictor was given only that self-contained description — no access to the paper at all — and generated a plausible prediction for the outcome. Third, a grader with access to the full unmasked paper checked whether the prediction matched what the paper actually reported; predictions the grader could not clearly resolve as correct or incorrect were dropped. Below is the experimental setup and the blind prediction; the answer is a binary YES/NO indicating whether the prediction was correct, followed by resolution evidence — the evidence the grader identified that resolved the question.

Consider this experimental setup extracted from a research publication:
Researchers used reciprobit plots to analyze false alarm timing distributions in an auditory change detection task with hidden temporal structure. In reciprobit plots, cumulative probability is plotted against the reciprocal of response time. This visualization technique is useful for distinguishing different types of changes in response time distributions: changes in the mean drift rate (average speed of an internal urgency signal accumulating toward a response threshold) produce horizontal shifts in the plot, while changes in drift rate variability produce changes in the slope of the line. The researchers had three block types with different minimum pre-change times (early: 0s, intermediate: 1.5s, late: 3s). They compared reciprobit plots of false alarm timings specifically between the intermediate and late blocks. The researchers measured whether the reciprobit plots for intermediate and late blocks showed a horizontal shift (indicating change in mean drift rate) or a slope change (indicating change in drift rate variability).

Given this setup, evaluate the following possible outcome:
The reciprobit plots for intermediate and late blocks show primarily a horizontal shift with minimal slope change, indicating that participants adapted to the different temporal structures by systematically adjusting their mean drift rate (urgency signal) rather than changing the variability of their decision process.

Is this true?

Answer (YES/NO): YES